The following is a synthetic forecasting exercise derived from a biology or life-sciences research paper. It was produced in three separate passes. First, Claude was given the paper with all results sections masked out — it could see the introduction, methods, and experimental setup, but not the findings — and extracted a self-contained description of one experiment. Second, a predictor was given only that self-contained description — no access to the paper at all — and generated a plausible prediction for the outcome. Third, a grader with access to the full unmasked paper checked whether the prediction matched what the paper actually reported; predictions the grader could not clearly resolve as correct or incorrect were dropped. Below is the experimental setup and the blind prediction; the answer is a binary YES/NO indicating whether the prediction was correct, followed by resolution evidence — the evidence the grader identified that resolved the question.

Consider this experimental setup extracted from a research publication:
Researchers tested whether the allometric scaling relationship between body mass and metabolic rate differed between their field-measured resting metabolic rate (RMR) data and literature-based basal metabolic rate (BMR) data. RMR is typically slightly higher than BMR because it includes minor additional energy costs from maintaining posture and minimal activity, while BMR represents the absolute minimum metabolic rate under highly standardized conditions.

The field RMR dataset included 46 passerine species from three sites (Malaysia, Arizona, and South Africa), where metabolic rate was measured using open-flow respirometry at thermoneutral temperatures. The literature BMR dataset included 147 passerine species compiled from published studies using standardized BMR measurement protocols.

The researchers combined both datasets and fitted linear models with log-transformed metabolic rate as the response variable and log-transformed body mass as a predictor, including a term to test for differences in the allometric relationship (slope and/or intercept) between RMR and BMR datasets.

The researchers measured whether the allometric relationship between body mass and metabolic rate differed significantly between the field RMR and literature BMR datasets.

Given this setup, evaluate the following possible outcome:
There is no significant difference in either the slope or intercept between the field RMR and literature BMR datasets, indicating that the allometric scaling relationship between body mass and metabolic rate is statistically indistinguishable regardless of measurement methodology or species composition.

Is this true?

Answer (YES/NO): NO